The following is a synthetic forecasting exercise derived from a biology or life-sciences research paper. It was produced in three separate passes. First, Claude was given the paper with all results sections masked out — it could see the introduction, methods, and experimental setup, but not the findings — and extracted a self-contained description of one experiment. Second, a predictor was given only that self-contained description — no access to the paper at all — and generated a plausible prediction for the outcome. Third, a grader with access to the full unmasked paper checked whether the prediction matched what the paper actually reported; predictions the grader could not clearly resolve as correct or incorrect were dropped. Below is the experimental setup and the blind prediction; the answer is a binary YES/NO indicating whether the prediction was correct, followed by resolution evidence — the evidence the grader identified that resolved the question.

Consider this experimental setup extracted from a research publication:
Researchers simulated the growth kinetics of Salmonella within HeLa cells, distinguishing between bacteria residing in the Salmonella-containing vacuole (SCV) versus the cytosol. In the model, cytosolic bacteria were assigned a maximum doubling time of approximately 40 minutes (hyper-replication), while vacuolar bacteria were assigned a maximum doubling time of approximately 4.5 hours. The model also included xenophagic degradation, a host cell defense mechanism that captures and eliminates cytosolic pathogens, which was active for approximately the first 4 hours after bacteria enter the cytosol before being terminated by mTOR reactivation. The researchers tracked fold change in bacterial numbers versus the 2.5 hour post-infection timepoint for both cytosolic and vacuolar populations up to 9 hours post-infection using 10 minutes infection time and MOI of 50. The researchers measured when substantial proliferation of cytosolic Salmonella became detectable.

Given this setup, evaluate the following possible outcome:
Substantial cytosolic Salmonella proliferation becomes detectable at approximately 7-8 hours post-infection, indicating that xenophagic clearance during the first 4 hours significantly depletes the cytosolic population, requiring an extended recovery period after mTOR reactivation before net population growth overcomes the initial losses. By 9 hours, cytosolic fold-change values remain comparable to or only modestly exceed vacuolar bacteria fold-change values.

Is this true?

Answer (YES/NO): NO